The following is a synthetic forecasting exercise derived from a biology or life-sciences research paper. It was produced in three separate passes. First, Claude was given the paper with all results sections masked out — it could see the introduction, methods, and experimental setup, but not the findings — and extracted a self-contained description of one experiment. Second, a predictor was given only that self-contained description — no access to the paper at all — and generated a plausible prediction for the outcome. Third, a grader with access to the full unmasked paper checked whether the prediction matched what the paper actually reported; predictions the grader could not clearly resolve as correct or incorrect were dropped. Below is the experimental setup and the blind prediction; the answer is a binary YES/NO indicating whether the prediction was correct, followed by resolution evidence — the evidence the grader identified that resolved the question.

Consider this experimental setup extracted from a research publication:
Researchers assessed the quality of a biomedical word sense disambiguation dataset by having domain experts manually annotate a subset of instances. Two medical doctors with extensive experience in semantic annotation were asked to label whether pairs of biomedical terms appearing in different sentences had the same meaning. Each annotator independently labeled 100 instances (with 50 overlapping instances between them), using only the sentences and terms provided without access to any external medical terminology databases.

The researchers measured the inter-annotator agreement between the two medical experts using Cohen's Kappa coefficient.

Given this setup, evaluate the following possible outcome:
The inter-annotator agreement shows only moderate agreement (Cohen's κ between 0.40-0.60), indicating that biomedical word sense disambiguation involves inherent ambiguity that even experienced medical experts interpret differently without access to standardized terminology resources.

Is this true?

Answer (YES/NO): NO